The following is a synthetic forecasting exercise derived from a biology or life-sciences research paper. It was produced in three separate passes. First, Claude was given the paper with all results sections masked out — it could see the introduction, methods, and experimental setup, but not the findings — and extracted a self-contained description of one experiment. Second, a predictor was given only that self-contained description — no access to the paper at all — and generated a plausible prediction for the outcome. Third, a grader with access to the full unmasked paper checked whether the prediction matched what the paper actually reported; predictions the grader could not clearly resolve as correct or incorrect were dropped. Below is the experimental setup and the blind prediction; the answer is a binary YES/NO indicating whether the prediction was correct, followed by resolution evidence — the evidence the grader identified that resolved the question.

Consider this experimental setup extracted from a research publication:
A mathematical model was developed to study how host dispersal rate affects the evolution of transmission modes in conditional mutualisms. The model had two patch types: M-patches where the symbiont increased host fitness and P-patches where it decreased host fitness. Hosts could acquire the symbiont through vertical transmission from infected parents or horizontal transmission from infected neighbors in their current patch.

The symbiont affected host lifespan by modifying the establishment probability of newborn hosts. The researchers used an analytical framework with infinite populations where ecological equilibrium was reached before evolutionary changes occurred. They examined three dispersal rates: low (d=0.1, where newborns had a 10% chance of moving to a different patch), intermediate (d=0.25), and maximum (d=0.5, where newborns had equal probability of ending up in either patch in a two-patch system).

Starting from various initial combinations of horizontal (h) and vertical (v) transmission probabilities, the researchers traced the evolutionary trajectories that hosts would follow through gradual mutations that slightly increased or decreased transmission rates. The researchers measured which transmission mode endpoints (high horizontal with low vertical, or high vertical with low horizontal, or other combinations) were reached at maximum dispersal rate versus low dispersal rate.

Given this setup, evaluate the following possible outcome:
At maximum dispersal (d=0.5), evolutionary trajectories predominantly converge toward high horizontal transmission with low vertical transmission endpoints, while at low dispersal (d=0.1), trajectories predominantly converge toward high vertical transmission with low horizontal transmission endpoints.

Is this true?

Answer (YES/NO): NO